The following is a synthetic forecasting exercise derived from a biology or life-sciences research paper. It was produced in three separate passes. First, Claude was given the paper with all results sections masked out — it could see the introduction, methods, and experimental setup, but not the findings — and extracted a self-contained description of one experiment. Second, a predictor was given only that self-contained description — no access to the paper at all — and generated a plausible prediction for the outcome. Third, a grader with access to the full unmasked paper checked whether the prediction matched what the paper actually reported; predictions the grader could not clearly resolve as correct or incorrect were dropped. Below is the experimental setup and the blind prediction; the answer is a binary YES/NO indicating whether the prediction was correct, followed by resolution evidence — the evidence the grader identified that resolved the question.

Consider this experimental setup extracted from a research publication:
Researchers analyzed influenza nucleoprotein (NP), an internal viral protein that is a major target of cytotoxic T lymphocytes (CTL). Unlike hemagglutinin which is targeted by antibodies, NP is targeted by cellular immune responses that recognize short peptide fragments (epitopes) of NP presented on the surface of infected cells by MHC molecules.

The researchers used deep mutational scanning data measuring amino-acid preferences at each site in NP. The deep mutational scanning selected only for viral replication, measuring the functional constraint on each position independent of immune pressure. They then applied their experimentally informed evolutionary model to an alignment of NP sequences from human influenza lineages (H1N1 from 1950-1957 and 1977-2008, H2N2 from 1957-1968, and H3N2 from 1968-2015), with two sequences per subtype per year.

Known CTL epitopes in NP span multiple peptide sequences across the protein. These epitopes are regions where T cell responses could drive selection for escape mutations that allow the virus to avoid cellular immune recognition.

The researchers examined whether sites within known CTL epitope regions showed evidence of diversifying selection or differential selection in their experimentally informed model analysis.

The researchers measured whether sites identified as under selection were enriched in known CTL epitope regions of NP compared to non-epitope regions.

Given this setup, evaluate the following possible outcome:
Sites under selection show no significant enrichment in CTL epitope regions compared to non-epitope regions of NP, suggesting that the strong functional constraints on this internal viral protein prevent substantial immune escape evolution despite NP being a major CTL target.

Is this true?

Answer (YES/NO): NO